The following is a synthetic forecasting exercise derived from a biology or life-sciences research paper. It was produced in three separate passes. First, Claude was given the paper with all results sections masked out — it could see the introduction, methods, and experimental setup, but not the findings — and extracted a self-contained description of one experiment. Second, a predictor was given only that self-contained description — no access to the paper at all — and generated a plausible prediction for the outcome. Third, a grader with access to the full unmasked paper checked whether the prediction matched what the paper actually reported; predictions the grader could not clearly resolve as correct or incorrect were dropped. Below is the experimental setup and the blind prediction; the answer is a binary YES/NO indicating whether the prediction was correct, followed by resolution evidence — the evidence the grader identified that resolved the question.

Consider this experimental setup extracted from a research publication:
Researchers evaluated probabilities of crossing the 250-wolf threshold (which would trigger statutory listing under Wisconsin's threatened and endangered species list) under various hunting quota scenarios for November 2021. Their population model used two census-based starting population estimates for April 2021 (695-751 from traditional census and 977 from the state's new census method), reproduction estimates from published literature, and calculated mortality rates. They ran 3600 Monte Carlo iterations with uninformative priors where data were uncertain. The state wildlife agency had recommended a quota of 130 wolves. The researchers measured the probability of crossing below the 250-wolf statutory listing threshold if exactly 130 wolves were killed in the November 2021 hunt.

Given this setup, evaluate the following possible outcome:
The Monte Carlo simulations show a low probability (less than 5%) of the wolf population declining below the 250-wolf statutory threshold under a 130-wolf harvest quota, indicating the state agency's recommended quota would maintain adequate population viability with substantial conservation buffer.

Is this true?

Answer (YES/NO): NO